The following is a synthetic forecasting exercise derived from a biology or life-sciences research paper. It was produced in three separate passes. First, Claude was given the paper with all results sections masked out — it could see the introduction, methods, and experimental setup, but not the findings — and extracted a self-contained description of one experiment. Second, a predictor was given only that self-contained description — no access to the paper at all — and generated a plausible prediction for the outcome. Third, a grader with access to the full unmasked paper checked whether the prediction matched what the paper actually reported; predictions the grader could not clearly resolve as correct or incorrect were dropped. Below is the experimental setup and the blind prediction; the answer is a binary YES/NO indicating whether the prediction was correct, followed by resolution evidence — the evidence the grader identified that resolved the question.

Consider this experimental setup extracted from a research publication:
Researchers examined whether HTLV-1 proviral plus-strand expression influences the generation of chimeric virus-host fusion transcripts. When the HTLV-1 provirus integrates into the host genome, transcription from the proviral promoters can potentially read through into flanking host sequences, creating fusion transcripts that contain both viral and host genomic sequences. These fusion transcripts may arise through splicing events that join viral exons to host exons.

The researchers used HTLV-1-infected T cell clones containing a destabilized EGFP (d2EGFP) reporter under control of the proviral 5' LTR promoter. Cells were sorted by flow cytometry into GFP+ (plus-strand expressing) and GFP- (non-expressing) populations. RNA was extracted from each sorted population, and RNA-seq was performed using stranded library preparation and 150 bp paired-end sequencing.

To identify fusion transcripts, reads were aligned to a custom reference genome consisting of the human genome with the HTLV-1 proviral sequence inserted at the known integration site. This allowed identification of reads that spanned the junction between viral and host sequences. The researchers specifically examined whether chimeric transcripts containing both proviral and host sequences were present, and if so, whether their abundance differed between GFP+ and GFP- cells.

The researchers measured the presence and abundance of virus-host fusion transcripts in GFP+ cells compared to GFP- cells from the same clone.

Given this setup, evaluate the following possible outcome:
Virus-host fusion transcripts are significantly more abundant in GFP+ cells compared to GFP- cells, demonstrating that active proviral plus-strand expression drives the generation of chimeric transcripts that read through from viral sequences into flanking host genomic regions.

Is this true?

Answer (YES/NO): YES